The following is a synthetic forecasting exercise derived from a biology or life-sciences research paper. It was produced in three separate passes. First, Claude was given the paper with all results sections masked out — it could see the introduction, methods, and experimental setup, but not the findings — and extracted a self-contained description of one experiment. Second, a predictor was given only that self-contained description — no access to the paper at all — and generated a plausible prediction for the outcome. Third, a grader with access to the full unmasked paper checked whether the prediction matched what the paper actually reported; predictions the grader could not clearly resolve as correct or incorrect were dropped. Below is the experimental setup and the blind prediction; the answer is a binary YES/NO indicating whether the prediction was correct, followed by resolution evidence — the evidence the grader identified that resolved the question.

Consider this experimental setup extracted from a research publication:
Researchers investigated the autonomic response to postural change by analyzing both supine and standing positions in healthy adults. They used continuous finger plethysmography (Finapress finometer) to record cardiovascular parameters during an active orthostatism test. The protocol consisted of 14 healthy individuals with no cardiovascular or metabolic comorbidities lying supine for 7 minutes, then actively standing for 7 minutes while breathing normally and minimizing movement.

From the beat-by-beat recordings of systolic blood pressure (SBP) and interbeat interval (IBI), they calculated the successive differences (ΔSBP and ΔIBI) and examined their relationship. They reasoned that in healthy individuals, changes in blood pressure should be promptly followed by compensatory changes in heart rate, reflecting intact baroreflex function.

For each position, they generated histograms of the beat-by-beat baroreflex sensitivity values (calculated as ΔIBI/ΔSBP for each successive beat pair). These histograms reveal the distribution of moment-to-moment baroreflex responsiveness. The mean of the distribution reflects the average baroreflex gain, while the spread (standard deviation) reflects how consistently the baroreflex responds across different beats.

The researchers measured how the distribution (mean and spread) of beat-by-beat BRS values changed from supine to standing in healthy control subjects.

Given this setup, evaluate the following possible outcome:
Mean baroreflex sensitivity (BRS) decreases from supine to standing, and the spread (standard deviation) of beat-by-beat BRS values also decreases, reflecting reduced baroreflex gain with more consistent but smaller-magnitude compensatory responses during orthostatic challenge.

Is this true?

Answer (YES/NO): YES